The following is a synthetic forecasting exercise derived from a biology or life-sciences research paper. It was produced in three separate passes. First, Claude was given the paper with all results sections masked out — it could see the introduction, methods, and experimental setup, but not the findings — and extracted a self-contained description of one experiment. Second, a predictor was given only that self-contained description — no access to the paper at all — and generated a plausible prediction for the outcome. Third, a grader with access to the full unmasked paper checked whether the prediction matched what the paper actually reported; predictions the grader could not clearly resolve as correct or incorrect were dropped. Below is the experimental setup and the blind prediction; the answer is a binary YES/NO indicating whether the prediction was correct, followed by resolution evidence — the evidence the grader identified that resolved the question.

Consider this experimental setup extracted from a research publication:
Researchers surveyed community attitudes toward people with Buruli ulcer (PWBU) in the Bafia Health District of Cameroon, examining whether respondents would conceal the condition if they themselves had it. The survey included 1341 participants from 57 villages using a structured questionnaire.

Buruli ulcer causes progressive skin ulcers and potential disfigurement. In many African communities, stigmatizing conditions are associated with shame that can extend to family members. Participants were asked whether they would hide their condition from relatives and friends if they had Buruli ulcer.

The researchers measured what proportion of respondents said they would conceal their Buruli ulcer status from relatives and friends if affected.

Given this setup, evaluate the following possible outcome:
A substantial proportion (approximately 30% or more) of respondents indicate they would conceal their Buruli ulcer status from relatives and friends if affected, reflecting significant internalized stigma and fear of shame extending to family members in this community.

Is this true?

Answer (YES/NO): NO